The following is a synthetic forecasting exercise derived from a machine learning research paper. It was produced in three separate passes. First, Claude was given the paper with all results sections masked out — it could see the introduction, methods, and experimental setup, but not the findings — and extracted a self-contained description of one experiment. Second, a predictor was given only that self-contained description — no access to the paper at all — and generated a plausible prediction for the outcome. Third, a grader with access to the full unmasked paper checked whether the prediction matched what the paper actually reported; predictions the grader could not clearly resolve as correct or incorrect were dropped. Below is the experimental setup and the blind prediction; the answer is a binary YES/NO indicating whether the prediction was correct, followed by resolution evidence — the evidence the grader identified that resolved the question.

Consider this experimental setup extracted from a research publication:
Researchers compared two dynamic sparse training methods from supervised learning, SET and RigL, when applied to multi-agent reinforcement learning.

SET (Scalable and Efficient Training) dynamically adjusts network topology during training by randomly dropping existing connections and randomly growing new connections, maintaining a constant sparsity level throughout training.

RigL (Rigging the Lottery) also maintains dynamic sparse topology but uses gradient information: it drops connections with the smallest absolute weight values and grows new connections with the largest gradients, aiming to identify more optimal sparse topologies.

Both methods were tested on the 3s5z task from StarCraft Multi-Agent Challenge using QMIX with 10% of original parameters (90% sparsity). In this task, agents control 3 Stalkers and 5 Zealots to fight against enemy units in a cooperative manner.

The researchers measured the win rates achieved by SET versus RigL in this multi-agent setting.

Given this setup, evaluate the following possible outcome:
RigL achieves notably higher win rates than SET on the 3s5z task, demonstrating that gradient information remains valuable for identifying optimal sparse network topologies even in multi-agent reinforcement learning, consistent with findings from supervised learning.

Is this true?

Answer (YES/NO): NO